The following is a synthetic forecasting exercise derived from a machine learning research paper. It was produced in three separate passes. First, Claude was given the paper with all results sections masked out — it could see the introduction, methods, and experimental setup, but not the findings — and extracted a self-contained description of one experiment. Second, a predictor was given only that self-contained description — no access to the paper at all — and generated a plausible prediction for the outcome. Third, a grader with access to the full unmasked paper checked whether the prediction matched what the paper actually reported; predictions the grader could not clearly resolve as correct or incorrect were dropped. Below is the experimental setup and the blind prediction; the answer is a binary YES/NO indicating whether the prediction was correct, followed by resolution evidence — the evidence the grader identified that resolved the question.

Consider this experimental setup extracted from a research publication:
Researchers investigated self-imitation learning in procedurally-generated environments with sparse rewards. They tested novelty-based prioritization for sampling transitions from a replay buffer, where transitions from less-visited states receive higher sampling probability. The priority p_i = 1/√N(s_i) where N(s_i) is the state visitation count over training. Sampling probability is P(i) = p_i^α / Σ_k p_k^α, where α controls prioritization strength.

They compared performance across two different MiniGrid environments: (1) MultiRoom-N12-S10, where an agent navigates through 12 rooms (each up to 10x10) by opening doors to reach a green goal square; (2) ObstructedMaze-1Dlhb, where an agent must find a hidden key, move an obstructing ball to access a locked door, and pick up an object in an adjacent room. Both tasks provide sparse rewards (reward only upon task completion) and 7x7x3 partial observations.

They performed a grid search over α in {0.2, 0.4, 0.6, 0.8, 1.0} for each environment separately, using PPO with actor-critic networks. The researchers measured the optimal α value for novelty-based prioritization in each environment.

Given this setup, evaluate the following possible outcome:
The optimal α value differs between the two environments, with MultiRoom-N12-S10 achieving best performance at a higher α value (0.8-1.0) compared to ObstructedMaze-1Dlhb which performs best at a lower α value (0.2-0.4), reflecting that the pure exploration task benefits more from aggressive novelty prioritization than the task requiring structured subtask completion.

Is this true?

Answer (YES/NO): NO